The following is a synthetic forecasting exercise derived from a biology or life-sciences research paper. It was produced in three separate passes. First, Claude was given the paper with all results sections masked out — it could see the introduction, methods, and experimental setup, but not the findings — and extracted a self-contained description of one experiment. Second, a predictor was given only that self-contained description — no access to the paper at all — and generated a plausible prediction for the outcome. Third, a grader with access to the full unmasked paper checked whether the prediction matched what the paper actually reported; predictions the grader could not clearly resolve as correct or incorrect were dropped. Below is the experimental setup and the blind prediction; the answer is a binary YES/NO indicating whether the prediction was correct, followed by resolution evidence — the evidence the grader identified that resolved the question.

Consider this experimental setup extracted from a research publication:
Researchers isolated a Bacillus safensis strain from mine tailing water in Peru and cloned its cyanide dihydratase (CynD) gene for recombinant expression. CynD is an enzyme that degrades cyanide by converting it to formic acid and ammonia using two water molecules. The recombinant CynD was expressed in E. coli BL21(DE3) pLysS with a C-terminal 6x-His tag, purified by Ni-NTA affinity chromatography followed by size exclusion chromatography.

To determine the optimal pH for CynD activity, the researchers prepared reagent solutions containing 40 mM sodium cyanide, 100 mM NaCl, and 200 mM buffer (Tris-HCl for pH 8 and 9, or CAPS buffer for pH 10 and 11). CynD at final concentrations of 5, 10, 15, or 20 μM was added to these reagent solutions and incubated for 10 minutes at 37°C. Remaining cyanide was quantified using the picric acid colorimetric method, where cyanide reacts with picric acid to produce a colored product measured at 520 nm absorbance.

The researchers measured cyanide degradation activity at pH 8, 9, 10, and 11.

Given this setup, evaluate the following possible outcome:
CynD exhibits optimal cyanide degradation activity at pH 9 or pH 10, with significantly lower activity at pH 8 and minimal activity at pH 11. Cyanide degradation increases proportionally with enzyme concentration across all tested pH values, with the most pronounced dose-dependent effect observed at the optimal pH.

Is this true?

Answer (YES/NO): NO